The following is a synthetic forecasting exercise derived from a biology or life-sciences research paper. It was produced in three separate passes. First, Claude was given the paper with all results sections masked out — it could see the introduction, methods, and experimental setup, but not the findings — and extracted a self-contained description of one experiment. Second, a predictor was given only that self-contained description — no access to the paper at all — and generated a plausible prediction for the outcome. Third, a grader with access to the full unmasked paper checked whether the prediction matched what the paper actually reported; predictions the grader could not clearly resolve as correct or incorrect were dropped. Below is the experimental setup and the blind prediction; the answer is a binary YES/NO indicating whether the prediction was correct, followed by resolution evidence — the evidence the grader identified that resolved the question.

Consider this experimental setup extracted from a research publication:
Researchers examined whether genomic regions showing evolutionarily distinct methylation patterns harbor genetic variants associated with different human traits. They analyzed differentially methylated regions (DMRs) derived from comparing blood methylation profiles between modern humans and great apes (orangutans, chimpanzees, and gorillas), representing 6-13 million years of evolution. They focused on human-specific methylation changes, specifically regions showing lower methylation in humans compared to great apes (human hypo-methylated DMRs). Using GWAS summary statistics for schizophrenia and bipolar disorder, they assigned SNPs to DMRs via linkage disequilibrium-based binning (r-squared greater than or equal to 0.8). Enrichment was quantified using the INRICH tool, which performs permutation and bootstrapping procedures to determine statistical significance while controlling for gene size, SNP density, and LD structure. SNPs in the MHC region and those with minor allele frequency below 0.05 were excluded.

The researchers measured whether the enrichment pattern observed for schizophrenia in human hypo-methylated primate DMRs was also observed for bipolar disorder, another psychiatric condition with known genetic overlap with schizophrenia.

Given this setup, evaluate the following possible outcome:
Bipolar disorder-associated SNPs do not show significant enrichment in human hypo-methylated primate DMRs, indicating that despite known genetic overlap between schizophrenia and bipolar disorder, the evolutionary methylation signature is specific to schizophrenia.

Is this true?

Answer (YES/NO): YES